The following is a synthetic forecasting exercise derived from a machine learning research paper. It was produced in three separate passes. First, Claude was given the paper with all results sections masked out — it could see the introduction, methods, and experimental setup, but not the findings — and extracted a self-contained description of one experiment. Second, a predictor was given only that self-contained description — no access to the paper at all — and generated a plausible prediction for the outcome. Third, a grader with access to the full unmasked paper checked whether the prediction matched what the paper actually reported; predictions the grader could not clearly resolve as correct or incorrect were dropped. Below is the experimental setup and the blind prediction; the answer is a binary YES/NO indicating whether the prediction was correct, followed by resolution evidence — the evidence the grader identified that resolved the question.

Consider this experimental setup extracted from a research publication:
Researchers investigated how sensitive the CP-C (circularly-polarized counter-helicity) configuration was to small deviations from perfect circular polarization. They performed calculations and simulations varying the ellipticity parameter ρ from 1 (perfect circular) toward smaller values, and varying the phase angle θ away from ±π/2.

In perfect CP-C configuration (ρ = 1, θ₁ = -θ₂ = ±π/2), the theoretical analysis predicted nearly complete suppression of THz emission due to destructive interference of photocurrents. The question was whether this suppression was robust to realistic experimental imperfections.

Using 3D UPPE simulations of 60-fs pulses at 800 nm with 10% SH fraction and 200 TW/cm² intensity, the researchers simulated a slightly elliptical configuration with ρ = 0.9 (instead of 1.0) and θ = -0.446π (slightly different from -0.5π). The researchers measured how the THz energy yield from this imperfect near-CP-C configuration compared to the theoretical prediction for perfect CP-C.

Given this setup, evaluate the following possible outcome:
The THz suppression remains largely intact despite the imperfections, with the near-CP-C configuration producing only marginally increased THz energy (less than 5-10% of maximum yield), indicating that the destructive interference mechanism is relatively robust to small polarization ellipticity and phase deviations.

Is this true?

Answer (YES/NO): NO